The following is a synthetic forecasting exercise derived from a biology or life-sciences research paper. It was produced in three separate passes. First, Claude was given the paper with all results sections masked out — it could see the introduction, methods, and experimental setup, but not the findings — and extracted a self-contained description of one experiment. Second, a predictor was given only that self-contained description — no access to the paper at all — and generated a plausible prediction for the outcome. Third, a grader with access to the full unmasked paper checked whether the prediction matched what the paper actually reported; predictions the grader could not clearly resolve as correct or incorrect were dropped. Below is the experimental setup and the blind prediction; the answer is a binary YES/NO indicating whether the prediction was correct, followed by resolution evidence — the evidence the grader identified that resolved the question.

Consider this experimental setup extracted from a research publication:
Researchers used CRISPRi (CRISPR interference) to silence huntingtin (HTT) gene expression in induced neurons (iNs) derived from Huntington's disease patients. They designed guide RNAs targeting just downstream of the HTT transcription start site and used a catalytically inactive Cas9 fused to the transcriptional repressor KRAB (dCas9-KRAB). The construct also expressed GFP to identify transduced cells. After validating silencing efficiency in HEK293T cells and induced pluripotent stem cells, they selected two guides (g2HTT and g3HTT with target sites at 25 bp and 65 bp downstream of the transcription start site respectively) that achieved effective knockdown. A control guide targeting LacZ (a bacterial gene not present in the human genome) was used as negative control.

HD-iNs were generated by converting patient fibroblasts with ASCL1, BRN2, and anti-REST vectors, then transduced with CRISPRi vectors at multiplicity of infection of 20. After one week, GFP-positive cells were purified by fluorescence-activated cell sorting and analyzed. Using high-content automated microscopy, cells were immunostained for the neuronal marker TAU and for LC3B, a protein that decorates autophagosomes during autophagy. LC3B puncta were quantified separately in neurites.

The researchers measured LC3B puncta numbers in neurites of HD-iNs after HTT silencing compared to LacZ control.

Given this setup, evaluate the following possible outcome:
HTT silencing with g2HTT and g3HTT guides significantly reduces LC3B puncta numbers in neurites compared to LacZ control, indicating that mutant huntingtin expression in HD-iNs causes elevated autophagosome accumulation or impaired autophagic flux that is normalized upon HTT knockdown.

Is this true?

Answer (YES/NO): NO